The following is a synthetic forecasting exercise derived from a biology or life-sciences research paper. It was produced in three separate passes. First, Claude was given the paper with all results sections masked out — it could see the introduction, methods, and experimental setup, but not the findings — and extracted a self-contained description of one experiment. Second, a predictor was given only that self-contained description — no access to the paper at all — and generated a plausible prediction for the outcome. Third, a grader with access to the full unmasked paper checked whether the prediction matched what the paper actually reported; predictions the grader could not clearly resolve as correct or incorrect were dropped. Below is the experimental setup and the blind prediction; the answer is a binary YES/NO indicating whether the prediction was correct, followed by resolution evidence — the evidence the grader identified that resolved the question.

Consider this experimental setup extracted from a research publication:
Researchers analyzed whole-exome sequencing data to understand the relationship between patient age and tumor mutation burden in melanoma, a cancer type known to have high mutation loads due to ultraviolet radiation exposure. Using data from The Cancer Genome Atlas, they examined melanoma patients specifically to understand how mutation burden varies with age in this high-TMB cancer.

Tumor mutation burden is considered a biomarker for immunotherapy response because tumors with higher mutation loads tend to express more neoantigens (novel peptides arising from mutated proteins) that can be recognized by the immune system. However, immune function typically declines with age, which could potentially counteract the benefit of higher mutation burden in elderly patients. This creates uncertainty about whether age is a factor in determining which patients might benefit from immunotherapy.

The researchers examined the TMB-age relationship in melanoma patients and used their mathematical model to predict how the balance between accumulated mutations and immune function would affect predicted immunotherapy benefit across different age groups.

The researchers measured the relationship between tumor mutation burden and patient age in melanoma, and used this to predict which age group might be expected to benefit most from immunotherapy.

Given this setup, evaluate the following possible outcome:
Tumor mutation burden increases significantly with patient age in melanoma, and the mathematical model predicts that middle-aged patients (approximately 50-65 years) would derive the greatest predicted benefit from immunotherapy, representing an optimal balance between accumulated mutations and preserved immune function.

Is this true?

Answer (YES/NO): NO